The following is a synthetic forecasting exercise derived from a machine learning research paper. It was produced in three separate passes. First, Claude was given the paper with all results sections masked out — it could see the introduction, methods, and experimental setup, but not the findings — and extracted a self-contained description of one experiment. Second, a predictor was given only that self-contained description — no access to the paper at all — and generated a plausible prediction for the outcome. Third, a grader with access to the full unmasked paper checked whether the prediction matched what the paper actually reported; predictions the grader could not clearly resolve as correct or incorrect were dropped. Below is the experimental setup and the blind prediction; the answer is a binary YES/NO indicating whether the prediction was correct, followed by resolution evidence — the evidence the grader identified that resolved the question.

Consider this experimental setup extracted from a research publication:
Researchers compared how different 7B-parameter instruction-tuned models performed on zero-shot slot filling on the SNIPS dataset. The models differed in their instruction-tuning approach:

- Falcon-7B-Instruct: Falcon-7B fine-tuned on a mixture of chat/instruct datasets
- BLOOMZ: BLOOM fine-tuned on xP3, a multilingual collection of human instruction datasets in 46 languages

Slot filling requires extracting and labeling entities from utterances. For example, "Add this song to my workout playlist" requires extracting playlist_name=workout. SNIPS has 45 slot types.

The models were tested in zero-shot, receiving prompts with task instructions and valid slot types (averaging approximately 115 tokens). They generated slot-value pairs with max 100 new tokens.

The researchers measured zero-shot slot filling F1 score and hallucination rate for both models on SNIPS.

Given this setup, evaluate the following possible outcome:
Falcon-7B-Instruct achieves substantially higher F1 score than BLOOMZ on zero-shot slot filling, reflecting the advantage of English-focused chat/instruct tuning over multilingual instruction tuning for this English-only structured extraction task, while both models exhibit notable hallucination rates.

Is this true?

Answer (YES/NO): NO